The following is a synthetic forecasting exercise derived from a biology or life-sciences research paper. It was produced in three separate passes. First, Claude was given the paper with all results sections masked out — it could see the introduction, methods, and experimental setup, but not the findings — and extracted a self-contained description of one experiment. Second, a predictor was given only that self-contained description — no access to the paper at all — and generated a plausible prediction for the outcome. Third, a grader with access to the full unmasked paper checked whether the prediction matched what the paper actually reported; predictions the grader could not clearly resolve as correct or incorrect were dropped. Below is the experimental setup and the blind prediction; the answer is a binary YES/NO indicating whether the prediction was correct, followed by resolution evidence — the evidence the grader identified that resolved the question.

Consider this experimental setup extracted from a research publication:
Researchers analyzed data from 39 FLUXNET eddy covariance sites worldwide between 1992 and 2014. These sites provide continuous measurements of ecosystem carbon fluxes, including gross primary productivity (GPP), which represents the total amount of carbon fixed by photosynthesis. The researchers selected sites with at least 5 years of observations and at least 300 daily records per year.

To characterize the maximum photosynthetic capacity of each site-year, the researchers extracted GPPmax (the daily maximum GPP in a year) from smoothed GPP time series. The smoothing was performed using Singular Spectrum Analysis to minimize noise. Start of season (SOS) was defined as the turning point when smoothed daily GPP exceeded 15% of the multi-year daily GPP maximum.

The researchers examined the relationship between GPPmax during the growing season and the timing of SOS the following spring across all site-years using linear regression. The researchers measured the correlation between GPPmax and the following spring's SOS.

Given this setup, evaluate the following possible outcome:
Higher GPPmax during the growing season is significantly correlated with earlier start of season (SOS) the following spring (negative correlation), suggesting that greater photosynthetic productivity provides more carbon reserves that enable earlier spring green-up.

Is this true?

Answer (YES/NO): YES